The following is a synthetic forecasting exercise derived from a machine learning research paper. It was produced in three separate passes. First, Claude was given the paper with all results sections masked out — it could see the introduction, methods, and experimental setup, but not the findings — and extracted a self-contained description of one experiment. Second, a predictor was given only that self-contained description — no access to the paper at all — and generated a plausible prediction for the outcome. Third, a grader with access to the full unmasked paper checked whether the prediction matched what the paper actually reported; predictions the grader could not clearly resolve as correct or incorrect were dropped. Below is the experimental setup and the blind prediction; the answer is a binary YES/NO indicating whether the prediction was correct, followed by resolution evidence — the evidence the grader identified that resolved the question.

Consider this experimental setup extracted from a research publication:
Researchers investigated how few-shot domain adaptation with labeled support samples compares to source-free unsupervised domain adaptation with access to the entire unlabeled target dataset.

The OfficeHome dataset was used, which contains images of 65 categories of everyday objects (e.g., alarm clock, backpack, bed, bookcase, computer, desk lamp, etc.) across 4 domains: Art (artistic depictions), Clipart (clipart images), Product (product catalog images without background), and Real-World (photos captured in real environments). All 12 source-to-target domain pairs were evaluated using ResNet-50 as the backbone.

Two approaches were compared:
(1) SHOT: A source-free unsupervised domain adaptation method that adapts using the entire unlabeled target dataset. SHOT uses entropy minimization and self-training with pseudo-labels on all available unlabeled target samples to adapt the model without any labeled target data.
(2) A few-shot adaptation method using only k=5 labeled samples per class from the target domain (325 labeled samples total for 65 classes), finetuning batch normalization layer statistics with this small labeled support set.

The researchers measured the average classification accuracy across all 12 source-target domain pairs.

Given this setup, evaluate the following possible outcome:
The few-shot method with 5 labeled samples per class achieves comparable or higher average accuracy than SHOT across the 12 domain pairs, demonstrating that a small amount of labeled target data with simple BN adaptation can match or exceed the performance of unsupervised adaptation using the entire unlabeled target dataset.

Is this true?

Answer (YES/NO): NO